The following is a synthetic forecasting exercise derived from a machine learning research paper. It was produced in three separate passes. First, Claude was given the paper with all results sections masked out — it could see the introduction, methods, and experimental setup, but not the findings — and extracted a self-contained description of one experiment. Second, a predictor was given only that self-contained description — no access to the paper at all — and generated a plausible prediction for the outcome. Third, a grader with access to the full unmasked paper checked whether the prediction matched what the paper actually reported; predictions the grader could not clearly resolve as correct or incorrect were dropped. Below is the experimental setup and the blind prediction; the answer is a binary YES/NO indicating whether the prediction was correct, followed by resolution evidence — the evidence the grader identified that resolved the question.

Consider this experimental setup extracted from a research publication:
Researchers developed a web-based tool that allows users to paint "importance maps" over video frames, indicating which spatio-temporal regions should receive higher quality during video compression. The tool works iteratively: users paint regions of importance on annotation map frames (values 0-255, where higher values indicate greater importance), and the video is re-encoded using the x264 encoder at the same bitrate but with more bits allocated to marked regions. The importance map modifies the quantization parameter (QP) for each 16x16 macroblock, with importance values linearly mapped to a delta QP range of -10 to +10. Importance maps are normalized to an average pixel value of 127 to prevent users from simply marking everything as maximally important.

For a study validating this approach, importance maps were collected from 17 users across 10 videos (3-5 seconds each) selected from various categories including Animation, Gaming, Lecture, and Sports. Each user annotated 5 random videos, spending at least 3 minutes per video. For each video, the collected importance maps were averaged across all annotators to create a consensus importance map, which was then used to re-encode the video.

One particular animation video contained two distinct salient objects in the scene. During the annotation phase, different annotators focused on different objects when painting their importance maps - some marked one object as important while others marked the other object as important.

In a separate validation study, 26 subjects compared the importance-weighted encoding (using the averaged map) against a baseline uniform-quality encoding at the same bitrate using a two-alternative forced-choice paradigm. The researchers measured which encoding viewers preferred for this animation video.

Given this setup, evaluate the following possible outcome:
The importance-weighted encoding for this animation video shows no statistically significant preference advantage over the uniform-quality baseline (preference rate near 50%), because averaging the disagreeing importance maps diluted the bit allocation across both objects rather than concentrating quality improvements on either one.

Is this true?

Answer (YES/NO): NO